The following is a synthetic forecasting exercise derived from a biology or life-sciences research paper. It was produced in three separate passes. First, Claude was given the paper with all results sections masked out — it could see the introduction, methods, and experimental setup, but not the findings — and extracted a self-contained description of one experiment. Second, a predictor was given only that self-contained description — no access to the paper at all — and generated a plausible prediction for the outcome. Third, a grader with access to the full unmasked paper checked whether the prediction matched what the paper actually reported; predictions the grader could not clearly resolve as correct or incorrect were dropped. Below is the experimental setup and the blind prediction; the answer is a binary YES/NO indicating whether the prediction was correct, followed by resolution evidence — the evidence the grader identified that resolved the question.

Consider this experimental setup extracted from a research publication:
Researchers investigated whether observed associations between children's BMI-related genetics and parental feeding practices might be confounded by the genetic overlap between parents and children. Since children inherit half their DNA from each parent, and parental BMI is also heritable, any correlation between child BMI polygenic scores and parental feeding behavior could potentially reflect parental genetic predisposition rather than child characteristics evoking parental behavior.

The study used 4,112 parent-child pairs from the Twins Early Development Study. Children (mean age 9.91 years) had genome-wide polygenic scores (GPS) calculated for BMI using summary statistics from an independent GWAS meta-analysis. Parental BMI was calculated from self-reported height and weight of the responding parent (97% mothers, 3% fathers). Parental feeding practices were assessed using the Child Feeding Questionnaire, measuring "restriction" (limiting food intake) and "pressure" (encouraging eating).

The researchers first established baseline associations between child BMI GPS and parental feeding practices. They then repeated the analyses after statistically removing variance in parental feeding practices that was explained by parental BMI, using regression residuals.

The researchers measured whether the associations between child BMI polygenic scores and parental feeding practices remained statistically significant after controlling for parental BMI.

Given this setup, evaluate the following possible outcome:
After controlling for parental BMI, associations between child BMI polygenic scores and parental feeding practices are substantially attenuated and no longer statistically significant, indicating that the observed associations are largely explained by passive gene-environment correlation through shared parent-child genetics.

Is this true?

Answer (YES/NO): NO